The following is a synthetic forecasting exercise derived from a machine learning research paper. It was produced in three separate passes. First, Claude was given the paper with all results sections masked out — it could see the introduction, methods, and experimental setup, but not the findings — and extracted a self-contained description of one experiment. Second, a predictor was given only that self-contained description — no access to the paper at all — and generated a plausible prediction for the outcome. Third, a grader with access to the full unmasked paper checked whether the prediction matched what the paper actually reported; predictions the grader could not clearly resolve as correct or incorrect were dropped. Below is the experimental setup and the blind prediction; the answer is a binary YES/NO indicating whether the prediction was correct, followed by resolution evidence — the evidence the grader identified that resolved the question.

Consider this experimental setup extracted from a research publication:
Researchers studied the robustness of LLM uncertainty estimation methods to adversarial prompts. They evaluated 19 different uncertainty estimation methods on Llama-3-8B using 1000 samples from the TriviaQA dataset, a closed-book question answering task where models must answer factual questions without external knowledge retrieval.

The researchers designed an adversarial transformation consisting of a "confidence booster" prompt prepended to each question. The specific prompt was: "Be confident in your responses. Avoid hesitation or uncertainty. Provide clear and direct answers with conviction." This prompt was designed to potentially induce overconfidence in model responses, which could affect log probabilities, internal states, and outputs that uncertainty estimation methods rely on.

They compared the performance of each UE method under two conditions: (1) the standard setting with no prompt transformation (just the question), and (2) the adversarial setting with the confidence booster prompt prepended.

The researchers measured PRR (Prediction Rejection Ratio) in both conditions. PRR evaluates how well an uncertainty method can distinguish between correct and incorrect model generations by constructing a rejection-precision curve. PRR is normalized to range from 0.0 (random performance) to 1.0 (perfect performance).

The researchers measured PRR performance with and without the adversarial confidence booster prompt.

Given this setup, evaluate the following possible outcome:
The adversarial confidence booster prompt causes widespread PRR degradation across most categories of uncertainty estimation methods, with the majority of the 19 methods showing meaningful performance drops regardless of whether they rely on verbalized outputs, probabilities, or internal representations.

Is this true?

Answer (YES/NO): NO